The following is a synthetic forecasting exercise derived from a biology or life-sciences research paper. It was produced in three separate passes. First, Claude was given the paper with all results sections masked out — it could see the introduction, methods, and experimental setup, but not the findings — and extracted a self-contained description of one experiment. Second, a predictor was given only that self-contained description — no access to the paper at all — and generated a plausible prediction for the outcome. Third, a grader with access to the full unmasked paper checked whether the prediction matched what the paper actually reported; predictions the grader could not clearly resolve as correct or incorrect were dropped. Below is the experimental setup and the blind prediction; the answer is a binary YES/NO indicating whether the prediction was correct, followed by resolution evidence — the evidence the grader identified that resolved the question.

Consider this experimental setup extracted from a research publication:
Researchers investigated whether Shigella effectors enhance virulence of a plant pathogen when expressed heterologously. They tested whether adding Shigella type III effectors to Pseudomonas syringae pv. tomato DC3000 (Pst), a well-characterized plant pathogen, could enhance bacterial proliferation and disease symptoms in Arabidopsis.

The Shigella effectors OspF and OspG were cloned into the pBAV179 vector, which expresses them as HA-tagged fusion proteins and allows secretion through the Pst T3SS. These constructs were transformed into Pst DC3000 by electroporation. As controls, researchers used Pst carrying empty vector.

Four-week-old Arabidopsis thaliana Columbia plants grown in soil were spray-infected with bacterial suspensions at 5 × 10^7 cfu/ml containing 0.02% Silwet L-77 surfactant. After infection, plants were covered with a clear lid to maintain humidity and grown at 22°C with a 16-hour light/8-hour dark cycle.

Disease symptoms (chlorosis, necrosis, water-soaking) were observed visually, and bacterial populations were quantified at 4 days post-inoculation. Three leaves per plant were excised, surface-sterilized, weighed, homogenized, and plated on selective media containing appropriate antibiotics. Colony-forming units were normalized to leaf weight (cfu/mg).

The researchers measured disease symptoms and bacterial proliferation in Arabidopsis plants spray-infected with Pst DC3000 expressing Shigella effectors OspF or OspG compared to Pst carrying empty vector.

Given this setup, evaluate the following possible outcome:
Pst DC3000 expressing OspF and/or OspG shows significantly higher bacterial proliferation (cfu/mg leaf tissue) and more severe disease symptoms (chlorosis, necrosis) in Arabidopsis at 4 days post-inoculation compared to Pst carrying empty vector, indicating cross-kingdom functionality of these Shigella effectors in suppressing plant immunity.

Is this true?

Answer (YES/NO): YES